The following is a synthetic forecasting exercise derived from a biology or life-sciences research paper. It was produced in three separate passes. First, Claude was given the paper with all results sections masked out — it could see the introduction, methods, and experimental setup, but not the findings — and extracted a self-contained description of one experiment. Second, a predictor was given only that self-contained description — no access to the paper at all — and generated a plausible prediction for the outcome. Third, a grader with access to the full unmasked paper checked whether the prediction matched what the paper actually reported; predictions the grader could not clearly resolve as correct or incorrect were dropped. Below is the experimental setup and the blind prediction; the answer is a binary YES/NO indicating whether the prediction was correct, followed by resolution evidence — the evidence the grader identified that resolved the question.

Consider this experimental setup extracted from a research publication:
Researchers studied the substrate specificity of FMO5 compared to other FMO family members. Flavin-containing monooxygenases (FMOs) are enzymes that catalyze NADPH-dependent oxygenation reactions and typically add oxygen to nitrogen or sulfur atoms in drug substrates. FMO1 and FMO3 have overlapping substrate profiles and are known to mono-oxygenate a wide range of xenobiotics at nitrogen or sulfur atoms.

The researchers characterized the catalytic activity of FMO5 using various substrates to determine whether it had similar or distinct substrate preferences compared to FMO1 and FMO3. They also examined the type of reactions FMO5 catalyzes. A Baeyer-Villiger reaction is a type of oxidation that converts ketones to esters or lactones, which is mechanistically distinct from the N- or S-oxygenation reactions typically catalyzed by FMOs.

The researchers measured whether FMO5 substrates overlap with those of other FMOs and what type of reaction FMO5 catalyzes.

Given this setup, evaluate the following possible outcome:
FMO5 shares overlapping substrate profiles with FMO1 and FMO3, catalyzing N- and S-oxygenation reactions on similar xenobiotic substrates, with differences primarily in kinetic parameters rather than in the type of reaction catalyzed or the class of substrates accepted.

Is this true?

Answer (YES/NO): NO